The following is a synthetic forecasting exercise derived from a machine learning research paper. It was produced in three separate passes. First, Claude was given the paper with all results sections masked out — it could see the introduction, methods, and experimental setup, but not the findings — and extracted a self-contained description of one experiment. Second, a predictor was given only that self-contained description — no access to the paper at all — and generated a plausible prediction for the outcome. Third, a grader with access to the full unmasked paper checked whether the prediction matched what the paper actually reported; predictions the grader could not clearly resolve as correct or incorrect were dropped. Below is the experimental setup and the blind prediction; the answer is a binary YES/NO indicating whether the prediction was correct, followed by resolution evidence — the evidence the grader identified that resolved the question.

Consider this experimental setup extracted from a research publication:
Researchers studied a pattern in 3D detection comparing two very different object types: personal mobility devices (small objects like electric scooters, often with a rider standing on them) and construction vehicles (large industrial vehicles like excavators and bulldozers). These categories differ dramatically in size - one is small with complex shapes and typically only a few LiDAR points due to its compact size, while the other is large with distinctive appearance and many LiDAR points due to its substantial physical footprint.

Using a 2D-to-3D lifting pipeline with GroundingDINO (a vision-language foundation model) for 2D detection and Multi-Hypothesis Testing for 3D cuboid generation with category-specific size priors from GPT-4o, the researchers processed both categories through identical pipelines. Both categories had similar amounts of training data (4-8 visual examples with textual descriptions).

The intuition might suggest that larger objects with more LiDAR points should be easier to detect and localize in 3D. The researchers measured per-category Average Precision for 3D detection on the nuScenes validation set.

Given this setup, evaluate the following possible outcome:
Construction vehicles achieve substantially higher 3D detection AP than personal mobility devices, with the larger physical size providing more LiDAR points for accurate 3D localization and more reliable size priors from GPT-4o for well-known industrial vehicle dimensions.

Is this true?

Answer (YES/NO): NO